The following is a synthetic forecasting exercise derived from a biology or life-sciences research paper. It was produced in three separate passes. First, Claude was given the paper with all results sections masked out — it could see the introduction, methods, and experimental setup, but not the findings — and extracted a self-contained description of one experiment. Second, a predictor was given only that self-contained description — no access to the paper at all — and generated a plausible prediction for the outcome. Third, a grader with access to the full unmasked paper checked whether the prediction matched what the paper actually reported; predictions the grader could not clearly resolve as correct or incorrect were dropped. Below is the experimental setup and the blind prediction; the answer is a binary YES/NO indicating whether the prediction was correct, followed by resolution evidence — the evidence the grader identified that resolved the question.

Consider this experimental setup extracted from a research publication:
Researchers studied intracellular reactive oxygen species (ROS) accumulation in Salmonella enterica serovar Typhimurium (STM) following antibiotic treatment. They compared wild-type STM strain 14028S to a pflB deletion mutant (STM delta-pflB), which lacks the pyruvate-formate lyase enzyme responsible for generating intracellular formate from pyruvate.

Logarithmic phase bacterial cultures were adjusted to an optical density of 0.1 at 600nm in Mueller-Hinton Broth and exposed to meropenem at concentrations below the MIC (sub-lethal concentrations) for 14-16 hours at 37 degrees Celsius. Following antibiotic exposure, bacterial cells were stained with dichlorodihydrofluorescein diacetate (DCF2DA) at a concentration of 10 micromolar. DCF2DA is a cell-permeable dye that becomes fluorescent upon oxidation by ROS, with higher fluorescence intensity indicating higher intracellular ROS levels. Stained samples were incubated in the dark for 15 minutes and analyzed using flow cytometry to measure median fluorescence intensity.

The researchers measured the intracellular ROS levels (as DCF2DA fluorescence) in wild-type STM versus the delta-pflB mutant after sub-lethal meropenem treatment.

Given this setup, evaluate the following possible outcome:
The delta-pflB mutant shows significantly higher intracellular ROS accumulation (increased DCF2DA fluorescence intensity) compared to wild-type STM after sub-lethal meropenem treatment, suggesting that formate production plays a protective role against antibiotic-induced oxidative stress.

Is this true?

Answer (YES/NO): YES